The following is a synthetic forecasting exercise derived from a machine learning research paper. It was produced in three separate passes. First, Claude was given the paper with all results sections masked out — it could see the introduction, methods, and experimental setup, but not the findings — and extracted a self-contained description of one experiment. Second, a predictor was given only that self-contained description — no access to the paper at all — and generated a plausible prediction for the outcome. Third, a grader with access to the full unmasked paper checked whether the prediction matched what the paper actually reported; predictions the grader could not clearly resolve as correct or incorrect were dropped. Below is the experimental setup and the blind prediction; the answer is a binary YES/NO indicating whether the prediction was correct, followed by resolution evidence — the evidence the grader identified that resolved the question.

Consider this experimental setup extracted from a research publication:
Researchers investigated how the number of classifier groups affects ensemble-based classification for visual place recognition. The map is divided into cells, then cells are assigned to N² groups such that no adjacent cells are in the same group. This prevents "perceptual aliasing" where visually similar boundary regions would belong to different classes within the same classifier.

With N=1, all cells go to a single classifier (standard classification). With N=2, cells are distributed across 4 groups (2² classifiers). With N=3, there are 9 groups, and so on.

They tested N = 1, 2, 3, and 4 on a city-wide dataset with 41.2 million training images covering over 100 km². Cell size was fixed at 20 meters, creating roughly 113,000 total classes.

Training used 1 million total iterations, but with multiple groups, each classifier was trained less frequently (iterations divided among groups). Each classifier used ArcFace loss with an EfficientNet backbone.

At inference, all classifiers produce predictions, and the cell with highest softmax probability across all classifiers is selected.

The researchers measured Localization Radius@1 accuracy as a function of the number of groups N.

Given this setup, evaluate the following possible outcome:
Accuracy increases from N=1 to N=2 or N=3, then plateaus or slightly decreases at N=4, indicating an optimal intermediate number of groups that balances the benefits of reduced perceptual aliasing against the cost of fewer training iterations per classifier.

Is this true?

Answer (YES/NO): NO